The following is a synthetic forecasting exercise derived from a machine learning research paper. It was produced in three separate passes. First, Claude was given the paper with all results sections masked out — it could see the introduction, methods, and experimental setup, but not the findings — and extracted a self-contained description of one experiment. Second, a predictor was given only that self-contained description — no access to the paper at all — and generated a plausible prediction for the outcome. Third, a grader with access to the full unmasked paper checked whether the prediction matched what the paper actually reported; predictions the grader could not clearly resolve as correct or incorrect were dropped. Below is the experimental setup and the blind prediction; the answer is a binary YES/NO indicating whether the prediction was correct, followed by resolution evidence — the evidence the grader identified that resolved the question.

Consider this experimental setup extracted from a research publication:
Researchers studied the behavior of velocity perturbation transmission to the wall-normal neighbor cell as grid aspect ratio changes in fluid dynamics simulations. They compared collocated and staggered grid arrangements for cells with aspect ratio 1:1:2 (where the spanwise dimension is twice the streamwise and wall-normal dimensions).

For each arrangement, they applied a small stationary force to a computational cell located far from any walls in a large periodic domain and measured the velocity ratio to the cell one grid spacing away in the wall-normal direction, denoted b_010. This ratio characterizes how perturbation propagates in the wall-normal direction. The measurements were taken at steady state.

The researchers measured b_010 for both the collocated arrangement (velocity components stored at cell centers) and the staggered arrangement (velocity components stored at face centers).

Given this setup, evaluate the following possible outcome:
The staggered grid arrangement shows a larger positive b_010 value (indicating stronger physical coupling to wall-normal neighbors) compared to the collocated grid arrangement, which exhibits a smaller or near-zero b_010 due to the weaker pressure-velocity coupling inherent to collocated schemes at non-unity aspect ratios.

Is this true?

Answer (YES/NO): NO